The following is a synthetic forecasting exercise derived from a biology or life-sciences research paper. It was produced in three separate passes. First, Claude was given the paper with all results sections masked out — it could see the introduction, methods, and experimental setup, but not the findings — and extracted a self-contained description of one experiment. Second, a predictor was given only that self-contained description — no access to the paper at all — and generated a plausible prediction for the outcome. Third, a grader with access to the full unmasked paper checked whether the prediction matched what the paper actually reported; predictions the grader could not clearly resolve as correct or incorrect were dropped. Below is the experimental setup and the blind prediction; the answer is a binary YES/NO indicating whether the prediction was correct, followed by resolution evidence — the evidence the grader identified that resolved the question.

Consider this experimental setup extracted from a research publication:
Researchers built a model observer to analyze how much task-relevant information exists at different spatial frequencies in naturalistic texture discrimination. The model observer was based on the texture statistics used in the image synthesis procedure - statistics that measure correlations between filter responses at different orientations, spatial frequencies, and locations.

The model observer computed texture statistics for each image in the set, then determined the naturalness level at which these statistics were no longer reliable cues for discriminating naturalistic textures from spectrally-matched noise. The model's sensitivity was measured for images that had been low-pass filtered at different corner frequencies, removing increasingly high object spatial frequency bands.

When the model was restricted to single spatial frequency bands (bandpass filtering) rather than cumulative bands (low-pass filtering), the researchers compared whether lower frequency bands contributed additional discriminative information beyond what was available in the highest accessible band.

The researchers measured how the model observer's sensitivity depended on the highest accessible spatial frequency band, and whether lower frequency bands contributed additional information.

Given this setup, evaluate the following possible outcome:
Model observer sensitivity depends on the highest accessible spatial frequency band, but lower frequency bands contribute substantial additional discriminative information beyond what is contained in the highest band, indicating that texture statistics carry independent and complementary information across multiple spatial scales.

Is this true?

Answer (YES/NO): NO